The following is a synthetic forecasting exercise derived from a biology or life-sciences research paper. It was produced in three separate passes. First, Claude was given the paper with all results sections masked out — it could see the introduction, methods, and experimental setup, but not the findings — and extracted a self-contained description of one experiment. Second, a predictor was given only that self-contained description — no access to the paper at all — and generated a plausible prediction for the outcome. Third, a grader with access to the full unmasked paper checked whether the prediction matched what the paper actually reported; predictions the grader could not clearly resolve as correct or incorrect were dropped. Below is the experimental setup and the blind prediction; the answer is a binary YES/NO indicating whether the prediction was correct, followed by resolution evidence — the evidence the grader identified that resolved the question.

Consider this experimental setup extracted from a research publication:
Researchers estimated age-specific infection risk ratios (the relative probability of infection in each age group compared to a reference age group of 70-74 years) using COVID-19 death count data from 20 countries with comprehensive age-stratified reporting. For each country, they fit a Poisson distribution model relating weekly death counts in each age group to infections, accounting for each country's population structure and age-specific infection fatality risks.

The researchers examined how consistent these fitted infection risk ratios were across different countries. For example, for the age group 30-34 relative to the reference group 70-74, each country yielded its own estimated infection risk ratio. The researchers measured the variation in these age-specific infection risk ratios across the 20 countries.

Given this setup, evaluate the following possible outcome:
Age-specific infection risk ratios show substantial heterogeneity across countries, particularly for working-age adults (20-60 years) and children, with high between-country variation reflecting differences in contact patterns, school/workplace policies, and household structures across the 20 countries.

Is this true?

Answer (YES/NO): NO